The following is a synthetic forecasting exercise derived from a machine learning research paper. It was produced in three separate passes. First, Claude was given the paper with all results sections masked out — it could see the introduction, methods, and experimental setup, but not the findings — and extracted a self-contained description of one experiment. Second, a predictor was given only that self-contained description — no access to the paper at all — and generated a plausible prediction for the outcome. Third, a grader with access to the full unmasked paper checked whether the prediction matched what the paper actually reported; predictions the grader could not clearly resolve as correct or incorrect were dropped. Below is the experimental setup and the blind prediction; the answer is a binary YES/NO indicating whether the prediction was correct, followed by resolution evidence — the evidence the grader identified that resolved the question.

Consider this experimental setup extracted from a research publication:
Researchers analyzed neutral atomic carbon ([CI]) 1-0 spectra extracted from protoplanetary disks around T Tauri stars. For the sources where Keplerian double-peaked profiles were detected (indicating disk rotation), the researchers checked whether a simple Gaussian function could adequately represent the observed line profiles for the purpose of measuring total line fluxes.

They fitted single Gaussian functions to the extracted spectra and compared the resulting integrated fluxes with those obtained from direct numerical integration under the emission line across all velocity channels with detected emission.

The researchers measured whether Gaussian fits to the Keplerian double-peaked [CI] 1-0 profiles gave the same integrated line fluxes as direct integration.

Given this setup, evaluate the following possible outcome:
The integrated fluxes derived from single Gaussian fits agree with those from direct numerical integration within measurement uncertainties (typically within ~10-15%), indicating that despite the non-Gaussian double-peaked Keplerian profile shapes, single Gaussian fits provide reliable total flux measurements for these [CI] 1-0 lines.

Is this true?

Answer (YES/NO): YES